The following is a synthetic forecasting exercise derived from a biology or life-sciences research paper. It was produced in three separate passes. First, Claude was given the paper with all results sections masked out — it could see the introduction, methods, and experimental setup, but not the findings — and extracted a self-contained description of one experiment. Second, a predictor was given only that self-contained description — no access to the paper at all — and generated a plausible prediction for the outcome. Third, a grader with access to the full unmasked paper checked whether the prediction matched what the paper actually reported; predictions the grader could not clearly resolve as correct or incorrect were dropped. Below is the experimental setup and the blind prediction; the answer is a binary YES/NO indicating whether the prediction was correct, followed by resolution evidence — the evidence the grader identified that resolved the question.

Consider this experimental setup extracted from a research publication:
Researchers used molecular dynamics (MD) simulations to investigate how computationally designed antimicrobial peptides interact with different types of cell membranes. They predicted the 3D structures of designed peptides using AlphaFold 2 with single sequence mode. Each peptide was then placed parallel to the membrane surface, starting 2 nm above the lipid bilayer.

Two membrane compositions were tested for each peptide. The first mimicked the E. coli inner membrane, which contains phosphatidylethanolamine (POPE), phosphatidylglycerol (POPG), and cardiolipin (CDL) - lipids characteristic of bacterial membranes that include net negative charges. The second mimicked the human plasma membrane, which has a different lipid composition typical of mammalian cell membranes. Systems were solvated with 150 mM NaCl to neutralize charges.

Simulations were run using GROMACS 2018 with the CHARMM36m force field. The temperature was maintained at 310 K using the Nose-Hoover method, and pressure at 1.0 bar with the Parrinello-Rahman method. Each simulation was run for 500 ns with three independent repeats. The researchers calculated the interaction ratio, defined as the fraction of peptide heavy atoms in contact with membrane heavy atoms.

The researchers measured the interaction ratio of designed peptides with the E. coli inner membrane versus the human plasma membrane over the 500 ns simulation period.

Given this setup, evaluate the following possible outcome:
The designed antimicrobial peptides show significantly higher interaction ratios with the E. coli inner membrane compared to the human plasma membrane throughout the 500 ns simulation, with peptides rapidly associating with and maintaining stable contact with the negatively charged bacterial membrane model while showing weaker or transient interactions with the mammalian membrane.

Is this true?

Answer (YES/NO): YES